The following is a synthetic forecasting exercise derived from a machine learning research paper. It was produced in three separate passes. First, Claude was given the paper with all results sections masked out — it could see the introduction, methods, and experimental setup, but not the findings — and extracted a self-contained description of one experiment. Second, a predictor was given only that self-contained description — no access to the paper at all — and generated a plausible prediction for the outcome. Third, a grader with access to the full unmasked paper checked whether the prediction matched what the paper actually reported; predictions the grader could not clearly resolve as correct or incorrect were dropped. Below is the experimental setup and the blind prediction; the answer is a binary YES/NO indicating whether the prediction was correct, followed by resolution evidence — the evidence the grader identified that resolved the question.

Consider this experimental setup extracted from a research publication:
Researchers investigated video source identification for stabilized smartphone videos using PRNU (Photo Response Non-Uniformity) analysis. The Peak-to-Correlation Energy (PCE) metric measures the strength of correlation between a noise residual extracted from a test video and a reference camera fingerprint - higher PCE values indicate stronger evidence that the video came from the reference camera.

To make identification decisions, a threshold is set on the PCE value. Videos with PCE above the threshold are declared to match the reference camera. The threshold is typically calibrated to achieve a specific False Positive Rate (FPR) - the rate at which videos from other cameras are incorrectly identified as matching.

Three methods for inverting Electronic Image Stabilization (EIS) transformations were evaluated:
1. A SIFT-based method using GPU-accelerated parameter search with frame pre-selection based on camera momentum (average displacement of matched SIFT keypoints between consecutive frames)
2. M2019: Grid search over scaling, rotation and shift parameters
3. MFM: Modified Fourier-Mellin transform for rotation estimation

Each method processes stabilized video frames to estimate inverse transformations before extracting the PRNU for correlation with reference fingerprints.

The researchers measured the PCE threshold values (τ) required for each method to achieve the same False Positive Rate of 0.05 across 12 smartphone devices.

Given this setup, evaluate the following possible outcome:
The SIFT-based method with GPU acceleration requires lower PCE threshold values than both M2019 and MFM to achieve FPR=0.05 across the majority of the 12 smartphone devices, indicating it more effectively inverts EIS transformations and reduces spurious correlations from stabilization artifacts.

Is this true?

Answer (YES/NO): YES